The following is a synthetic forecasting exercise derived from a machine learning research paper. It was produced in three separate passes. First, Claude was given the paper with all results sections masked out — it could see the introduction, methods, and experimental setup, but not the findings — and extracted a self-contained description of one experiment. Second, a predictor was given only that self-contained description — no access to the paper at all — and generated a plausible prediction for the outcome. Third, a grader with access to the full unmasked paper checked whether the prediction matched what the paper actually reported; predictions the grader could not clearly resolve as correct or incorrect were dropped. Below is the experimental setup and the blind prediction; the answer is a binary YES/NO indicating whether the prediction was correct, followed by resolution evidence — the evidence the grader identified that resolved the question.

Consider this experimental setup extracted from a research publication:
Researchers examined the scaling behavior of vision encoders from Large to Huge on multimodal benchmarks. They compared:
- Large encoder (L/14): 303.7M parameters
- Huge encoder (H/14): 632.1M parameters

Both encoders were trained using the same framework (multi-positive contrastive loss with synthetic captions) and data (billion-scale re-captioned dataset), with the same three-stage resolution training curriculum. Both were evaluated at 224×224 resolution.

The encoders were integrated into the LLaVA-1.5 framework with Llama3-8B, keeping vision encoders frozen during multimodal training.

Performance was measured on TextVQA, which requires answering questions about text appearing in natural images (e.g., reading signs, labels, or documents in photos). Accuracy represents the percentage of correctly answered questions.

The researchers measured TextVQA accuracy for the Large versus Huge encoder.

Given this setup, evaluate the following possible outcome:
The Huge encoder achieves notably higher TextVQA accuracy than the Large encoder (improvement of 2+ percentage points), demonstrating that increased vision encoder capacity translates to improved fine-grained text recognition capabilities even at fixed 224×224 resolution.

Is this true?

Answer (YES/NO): NO